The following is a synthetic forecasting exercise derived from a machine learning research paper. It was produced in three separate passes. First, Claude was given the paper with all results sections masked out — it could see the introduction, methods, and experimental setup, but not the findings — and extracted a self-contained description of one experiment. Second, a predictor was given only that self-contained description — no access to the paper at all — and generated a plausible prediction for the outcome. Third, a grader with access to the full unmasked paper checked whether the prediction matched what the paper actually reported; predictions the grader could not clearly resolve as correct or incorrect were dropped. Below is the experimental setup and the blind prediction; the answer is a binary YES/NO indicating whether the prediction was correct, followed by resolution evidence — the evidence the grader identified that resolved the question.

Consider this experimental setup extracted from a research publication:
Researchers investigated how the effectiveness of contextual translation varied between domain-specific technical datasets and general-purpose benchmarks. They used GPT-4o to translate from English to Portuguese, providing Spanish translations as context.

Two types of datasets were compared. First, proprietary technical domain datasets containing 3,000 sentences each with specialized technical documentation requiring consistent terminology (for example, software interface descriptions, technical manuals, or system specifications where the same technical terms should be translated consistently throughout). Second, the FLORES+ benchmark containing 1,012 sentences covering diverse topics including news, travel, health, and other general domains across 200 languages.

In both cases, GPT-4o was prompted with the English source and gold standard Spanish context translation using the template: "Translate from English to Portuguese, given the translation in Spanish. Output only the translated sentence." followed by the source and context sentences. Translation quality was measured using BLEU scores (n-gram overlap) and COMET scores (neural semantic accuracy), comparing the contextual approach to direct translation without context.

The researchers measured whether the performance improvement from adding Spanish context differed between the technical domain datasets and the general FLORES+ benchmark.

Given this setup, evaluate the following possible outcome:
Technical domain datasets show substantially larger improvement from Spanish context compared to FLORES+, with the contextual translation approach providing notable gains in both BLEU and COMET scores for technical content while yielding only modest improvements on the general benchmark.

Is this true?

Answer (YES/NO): NO